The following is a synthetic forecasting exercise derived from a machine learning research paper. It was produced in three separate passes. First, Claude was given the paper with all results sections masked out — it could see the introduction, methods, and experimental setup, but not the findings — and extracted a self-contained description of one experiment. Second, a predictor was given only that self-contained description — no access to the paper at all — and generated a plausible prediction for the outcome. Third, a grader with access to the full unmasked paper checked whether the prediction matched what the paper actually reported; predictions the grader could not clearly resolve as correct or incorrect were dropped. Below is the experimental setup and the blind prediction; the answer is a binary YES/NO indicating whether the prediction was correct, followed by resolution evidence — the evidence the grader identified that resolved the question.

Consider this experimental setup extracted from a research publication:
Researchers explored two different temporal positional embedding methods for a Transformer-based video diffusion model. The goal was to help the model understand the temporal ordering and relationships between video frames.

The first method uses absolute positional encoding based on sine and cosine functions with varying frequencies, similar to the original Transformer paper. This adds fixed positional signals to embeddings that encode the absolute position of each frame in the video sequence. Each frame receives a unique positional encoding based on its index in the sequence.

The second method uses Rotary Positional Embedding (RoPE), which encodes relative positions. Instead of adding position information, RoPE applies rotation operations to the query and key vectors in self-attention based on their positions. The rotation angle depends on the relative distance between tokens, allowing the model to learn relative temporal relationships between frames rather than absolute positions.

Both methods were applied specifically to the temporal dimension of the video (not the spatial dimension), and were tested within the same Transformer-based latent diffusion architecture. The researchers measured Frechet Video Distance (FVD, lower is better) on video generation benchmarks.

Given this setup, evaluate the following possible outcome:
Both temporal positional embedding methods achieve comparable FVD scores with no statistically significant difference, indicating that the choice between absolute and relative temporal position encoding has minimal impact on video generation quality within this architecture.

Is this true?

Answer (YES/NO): NO